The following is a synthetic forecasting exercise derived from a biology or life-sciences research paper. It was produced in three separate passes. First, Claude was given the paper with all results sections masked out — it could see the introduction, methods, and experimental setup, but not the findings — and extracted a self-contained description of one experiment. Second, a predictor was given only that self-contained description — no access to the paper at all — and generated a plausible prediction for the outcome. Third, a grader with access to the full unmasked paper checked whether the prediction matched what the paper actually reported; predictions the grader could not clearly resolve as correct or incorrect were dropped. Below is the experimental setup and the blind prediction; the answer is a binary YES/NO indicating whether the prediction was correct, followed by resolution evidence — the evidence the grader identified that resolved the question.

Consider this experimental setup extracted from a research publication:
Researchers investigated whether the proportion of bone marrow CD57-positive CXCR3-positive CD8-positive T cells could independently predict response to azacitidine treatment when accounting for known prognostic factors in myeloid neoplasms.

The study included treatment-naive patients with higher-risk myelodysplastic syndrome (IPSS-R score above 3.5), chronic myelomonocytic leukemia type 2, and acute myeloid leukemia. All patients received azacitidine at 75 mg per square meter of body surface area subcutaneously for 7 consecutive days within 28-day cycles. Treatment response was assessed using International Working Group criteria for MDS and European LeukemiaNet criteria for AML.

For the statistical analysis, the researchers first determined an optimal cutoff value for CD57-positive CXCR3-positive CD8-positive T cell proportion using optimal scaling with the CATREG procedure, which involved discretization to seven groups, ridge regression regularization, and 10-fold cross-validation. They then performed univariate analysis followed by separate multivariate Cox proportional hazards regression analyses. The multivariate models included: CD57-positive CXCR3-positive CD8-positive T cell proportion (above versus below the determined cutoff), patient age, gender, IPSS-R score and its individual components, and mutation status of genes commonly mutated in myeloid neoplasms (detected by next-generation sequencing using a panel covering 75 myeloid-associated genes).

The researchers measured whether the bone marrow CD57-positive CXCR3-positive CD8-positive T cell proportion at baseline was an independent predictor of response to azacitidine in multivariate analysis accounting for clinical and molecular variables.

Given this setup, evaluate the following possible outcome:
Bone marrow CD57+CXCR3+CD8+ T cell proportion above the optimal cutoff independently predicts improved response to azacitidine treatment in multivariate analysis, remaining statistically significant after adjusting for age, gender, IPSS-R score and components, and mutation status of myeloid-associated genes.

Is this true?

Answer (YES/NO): NO